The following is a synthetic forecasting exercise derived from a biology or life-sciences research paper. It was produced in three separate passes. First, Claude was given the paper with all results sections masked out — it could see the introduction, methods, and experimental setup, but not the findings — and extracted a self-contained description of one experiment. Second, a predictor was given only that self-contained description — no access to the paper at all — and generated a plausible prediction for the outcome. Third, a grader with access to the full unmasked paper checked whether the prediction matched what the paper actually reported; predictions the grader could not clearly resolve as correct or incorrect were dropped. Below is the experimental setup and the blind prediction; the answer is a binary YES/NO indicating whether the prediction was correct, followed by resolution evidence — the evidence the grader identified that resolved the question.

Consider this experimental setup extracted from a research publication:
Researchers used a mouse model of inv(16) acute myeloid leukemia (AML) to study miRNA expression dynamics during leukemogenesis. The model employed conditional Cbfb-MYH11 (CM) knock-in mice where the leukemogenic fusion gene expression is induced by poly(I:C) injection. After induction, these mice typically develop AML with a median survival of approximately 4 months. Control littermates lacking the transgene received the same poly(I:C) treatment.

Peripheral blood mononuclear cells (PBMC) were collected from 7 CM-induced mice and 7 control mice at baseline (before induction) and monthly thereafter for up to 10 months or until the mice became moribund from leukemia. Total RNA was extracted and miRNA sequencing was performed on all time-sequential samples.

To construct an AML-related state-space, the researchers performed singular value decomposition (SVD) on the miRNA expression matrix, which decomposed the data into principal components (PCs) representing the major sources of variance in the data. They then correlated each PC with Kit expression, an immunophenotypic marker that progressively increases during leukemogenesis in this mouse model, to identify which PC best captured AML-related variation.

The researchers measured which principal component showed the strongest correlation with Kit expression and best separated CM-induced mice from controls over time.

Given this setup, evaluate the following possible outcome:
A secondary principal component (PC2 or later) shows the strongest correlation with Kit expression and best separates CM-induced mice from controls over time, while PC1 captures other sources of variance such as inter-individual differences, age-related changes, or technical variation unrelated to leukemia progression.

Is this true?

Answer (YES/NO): NO